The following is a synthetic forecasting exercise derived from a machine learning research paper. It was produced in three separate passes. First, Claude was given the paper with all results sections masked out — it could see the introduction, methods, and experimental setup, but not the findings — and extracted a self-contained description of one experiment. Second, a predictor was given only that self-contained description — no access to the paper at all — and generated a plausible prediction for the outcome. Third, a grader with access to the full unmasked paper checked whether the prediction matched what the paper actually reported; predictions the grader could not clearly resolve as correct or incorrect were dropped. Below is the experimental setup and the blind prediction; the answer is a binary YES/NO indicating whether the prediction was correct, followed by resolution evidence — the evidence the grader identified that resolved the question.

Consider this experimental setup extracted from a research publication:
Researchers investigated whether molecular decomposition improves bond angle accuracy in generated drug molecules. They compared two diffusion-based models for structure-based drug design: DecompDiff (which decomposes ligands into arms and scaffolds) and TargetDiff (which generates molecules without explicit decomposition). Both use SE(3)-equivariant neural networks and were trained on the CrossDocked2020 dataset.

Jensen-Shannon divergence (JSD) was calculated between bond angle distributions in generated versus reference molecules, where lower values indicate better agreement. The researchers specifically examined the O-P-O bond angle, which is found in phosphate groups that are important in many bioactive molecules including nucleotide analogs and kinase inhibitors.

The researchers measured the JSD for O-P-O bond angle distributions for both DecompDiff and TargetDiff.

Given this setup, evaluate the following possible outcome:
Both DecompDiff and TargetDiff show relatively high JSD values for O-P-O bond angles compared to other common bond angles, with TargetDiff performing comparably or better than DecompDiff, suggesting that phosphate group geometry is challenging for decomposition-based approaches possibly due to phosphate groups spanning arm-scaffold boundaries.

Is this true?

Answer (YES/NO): NO